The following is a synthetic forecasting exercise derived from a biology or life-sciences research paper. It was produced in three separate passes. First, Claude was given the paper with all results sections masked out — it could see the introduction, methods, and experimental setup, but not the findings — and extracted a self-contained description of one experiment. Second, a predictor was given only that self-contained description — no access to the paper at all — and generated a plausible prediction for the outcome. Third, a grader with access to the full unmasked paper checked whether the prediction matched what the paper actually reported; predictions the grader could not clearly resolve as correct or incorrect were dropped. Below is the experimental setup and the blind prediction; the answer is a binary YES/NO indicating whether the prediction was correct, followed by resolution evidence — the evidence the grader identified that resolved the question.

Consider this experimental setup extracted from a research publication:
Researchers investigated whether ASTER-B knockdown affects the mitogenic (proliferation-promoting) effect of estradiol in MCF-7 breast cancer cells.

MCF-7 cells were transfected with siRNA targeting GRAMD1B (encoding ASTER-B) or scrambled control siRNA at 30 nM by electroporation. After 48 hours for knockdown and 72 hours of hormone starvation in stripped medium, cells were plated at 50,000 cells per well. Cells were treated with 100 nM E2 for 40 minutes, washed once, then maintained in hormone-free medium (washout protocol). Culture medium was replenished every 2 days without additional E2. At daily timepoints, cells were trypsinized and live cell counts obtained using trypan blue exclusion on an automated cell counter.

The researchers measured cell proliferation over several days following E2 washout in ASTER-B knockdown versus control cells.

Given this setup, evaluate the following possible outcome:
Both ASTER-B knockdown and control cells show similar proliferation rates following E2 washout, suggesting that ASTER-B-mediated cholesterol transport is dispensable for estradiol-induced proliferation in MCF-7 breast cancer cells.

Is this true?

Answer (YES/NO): NO